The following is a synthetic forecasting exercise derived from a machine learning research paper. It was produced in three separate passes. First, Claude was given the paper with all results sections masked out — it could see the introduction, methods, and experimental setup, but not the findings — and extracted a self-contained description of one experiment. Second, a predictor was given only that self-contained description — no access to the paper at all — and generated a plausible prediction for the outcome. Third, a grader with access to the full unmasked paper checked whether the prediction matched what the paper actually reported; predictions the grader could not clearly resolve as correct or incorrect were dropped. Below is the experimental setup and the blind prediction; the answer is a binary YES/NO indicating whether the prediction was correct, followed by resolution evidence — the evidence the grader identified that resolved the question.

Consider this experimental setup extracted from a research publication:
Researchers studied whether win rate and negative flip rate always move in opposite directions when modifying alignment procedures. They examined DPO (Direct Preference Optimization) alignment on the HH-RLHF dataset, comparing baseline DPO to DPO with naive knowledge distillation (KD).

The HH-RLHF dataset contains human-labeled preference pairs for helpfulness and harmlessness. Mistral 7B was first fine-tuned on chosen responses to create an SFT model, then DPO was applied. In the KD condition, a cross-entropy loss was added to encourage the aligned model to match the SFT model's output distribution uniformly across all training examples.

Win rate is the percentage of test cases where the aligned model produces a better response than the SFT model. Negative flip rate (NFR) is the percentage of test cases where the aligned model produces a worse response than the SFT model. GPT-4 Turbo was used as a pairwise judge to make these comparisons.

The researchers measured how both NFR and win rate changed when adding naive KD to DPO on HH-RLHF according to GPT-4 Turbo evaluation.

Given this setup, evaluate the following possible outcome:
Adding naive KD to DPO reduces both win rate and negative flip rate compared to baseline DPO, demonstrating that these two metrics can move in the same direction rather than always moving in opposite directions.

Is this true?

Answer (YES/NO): NO